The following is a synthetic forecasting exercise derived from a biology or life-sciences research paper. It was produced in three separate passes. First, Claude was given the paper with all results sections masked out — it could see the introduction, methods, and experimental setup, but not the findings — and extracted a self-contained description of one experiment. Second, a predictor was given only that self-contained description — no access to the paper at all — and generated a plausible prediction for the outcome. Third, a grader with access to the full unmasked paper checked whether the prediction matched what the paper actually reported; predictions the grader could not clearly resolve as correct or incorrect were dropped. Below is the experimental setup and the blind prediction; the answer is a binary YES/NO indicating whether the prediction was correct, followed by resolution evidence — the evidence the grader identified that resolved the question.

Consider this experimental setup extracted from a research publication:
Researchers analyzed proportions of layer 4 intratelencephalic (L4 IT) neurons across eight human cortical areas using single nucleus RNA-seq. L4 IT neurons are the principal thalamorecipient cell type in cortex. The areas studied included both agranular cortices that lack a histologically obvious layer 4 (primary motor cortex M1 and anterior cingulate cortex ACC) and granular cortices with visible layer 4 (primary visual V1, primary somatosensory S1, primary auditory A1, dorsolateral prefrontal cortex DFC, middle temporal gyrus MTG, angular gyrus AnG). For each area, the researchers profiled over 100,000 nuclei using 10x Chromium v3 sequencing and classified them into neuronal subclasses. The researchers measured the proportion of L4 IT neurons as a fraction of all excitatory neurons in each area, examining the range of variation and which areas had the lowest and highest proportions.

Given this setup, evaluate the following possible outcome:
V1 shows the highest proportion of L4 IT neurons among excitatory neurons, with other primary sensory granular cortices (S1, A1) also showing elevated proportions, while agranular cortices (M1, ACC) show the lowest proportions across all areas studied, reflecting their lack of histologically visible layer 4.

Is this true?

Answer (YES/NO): NO